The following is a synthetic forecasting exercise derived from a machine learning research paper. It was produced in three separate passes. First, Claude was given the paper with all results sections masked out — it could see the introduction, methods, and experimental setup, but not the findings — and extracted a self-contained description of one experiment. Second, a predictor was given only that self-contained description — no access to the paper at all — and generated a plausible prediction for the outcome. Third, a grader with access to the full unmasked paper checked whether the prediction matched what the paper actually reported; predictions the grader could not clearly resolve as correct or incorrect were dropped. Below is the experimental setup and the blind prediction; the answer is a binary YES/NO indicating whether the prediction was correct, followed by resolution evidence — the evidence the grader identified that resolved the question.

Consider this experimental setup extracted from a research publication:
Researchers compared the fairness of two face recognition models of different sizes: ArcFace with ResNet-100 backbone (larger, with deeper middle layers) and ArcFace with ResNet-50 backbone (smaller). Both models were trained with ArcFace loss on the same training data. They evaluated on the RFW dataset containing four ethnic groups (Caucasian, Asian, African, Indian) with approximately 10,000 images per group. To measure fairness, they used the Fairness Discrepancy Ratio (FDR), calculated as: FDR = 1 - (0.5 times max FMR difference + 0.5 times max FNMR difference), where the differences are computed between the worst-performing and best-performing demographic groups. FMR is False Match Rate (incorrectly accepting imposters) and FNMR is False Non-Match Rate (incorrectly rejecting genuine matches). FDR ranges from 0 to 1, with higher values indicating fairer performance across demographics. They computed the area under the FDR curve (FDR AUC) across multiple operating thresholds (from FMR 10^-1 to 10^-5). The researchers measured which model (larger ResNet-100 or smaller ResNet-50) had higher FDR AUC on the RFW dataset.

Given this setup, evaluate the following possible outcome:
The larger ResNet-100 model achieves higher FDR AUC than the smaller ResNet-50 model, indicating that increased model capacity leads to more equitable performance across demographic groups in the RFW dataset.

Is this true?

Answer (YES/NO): NO